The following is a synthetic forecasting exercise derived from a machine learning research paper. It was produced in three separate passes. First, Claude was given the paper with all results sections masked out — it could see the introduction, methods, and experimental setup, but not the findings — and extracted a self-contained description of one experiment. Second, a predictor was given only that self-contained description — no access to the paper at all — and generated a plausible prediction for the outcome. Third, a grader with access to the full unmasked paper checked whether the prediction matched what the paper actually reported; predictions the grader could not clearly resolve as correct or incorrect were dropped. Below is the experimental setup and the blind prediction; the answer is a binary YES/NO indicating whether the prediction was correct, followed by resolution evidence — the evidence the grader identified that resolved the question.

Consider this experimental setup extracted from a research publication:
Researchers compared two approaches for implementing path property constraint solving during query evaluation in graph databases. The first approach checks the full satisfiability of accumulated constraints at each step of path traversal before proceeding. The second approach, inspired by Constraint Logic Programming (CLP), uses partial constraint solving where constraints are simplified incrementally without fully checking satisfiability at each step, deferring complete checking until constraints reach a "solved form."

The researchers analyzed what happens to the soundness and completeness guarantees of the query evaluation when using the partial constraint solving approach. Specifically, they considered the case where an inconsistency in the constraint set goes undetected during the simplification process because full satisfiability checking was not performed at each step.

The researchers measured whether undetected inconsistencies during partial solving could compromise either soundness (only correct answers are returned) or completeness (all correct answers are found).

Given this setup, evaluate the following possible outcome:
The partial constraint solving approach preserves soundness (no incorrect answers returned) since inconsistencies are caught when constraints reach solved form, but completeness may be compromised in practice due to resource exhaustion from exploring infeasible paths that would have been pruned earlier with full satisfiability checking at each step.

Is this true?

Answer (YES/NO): NO